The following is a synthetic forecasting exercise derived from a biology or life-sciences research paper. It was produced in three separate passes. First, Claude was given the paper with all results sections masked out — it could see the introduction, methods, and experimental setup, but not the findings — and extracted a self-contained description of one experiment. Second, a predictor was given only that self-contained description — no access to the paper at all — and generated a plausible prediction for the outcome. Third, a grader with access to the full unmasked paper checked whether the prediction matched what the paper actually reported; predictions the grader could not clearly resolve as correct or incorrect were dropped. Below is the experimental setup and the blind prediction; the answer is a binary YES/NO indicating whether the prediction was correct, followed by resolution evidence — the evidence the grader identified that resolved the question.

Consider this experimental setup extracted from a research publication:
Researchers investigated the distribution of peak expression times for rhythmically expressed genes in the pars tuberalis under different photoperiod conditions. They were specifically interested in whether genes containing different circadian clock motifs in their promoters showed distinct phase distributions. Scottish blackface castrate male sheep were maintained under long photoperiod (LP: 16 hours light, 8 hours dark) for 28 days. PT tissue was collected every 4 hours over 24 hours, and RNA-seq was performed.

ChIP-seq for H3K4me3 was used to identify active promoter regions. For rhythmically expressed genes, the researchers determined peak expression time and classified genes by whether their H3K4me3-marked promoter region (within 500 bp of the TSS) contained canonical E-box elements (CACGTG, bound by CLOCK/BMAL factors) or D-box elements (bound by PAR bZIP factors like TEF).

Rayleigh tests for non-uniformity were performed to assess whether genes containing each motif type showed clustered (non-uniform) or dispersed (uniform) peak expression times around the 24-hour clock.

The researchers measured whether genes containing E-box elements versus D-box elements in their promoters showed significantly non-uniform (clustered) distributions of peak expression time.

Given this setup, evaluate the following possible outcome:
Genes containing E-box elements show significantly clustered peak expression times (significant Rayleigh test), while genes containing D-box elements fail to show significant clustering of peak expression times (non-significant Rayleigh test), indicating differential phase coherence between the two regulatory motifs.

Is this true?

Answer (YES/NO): NO